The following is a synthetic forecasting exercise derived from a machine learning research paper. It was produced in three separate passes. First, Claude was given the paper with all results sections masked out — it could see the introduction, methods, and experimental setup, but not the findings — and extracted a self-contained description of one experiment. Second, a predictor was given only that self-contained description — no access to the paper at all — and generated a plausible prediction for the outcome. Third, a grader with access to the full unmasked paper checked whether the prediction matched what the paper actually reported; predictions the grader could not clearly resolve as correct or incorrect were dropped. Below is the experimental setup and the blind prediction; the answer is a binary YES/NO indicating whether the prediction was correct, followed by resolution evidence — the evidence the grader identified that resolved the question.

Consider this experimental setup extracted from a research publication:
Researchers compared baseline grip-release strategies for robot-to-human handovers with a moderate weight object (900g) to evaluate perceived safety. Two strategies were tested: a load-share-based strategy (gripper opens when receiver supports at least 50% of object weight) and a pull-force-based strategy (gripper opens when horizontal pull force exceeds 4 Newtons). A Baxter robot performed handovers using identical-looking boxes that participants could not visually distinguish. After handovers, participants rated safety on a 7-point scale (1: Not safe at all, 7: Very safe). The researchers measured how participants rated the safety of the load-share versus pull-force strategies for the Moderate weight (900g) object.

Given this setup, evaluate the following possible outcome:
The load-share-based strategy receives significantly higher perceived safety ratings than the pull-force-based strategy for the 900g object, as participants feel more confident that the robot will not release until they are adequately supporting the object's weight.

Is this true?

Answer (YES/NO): NO